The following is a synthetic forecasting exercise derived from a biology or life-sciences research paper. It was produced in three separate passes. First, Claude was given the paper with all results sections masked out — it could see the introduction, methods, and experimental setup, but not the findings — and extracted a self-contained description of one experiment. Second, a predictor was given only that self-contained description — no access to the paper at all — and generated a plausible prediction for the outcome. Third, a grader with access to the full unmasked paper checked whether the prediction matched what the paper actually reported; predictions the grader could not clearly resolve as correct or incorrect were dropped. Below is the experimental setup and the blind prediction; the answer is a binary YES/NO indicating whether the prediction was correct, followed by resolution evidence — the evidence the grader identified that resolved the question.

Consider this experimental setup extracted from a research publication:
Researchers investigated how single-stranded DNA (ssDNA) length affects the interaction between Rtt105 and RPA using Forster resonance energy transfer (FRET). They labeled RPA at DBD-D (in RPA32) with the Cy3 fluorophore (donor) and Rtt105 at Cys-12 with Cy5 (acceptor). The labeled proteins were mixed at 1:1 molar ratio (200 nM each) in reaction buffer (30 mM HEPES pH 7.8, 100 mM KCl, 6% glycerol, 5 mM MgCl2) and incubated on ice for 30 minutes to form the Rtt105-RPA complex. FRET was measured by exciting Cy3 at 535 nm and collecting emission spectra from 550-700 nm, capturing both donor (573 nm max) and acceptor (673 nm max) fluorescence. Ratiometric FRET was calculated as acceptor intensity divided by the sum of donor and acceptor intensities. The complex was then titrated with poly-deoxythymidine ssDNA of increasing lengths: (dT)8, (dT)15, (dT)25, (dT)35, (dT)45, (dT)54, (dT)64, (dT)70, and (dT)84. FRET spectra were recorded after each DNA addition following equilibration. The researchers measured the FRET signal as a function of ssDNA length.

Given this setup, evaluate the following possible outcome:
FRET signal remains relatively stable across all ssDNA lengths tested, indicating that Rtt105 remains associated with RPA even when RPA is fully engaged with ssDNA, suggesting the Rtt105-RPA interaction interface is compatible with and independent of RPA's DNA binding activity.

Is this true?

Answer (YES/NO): NO